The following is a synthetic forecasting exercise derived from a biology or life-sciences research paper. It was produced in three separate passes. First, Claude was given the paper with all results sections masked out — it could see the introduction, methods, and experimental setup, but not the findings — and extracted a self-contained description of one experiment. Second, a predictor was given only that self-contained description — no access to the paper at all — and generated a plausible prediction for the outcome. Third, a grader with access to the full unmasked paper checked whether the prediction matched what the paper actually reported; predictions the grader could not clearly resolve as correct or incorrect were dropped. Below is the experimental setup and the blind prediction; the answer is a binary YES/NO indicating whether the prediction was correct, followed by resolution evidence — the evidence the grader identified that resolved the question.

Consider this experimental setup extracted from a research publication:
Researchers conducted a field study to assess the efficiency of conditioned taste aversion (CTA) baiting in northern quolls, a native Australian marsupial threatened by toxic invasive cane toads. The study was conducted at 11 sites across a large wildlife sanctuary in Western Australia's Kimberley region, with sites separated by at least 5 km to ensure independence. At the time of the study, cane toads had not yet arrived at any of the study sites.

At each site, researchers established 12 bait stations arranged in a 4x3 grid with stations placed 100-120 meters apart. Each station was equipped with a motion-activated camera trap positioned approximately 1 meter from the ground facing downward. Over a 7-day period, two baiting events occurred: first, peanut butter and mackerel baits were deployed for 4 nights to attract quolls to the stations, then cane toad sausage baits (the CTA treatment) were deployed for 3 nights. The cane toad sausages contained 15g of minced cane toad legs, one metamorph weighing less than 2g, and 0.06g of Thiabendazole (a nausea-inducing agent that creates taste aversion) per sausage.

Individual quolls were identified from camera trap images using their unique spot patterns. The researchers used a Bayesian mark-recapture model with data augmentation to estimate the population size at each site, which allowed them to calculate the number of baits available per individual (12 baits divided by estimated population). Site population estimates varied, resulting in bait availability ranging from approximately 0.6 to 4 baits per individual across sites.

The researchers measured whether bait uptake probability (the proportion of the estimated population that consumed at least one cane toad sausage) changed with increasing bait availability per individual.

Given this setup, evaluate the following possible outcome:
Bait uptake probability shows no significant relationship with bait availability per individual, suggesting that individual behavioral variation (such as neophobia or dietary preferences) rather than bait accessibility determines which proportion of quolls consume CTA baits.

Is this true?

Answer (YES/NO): NO